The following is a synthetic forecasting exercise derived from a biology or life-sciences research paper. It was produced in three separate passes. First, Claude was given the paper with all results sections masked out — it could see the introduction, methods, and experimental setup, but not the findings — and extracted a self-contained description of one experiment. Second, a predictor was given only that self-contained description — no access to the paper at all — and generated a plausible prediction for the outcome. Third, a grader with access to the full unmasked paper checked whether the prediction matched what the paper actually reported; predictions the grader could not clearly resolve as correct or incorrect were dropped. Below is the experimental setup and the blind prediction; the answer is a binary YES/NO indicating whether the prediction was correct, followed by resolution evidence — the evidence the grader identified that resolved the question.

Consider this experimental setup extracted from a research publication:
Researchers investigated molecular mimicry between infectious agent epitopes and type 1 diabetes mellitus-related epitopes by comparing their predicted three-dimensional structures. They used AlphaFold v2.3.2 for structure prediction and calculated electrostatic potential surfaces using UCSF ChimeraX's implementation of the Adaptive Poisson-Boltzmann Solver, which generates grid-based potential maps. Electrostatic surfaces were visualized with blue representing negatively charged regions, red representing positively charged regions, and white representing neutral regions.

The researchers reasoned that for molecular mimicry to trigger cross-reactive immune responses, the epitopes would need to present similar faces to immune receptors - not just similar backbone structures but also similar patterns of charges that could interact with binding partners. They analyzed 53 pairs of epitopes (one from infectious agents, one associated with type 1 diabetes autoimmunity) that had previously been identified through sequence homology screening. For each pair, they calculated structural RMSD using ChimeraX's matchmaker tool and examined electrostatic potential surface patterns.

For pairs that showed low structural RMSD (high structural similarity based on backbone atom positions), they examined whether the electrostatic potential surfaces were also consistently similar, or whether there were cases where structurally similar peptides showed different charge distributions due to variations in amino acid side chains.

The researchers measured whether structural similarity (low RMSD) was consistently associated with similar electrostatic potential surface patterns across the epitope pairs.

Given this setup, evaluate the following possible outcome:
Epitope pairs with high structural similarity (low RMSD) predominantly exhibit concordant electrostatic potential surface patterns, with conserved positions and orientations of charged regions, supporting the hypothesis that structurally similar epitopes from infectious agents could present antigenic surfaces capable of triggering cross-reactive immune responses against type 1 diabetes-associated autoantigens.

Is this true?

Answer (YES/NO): YES